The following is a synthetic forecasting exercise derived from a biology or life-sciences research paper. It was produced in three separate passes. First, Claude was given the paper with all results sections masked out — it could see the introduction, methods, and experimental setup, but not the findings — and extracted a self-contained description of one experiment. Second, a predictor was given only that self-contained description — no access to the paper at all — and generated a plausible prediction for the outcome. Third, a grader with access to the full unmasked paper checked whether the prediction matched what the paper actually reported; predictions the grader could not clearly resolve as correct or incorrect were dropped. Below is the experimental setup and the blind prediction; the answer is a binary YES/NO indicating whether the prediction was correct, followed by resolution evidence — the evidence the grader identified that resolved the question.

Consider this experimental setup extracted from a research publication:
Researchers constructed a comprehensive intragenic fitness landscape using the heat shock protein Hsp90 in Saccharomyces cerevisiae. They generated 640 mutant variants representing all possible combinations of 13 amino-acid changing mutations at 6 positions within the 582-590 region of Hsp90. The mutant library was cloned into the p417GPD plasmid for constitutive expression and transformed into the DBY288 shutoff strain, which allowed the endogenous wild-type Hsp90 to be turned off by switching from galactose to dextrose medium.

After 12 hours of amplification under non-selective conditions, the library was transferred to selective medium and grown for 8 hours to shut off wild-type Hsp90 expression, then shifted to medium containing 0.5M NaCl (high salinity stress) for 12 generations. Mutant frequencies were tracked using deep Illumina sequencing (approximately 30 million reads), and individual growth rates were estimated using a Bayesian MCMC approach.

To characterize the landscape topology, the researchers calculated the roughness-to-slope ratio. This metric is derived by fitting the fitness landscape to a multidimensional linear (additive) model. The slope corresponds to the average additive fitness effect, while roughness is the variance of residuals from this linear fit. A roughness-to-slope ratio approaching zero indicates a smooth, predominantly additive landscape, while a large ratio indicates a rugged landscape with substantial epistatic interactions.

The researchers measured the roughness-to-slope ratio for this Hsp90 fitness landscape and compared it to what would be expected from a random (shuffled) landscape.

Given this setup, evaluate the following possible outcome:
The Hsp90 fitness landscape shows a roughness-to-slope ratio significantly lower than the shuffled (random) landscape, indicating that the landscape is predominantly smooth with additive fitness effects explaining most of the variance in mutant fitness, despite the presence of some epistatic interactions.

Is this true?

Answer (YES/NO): NO